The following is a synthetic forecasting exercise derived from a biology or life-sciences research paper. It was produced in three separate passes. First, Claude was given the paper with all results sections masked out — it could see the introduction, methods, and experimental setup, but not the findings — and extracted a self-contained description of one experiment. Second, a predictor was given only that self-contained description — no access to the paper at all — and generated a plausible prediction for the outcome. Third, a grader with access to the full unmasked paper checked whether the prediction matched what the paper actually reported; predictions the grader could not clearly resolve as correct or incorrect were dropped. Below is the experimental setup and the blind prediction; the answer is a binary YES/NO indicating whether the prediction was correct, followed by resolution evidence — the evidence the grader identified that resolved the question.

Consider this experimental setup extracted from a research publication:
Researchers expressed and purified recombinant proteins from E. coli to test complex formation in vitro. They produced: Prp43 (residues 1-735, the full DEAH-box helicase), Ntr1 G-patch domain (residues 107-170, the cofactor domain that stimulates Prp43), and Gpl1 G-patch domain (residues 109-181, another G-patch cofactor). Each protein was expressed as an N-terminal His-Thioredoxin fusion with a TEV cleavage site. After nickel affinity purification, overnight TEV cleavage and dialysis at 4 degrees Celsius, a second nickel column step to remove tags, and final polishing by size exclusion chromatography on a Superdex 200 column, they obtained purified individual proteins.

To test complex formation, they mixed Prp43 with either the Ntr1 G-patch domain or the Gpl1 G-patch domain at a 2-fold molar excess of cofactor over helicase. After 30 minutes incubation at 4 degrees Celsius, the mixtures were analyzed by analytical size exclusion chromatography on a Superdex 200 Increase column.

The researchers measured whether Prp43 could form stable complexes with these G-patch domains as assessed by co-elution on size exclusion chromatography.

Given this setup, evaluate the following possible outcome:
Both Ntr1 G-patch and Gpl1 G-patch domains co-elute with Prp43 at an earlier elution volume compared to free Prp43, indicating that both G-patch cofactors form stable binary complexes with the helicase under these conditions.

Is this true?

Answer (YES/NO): NO